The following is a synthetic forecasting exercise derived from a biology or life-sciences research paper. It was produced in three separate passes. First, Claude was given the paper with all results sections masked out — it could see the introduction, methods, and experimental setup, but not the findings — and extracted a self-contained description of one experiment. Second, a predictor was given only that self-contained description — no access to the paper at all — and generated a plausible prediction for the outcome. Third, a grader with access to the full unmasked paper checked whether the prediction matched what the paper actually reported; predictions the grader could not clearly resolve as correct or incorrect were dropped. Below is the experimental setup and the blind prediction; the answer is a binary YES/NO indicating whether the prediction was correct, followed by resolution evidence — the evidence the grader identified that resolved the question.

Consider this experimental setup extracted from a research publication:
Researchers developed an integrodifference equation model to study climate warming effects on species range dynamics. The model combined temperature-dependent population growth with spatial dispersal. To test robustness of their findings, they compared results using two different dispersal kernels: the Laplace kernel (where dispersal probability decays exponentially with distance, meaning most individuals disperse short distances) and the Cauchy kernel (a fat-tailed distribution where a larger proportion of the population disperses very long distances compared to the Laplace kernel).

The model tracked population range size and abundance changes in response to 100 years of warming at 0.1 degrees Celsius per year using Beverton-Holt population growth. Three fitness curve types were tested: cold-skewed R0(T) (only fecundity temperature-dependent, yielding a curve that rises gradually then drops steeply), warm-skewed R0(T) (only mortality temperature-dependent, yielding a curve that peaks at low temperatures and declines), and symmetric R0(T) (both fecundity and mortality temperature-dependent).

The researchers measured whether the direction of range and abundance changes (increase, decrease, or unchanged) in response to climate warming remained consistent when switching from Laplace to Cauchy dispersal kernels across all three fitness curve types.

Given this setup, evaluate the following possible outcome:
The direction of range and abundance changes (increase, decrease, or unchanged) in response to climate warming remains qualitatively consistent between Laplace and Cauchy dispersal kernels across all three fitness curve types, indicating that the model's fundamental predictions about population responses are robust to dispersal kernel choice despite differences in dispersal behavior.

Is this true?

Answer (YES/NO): NO